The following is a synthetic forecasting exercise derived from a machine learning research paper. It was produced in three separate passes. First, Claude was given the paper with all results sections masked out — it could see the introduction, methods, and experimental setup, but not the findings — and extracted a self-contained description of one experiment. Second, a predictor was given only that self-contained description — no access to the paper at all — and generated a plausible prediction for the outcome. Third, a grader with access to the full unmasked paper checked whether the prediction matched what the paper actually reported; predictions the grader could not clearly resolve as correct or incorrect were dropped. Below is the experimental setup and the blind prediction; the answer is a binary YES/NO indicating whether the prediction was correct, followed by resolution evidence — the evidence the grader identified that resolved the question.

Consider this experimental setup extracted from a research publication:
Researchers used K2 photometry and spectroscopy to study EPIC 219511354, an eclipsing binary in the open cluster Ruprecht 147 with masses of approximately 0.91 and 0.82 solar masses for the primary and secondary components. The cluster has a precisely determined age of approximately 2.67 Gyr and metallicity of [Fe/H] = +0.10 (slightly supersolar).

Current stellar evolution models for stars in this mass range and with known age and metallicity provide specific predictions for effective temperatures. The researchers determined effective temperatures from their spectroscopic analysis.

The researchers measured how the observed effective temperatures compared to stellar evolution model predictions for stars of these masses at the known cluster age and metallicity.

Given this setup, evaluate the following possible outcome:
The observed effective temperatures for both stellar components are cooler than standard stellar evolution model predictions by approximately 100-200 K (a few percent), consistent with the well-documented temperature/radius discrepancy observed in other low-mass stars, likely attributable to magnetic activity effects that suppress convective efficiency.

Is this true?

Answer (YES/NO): NO